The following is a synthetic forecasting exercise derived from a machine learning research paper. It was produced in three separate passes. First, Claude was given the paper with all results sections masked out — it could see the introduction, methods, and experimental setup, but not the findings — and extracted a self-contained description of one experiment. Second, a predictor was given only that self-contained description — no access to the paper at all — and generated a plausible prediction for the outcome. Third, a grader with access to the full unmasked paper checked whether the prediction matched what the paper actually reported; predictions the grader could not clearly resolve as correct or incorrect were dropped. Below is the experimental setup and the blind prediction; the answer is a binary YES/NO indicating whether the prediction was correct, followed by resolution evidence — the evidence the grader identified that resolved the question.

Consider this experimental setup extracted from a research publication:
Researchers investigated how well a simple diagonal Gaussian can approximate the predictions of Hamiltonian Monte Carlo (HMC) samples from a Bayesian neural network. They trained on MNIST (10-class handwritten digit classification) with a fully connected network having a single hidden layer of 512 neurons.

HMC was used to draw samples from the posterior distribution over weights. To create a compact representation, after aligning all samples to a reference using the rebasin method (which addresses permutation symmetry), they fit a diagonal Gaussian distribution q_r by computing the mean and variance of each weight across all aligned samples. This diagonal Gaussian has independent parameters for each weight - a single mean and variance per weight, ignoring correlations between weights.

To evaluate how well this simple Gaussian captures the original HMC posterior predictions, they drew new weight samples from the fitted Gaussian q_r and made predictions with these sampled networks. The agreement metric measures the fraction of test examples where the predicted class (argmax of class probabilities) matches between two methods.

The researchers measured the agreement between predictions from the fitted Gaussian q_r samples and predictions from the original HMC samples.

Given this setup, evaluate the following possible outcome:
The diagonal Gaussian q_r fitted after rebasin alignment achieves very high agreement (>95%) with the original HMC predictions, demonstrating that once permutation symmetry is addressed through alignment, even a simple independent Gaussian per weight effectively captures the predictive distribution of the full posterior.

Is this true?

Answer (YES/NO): NO